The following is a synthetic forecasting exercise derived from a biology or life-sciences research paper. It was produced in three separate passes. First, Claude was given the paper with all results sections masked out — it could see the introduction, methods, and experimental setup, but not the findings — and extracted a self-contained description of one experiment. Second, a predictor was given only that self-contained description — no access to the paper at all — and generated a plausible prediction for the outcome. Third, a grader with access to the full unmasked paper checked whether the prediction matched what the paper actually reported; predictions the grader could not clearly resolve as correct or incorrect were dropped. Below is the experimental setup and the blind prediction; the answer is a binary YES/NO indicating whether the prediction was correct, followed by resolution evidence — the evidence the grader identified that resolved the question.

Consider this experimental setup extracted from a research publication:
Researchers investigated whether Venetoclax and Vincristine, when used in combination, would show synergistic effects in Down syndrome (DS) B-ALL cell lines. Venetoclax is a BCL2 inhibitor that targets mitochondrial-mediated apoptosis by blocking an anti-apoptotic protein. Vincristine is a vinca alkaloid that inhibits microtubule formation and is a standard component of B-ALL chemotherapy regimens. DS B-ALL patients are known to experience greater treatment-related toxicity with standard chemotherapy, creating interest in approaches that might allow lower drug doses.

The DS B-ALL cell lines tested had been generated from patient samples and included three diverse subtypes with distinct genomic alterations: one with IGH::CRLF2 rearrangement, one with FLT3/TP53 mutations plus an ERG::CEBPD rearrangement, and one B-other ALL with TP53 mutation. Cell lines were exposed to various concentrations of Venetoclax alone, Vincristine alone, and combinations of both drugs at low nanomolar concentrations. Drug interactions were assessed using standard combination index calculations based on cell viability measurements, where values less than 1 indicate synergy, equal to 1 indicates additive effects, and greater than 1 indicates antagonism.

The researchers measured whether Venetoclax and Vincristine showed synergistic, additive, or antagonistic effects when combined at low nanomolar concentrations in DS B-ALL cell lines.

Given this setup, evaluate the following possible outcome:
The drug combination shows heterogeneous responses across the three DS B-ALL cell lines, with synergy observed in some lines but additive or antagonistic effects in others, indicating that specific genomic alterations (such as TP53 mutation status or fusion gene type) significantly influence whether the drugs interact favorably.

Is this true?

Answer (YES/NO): NO